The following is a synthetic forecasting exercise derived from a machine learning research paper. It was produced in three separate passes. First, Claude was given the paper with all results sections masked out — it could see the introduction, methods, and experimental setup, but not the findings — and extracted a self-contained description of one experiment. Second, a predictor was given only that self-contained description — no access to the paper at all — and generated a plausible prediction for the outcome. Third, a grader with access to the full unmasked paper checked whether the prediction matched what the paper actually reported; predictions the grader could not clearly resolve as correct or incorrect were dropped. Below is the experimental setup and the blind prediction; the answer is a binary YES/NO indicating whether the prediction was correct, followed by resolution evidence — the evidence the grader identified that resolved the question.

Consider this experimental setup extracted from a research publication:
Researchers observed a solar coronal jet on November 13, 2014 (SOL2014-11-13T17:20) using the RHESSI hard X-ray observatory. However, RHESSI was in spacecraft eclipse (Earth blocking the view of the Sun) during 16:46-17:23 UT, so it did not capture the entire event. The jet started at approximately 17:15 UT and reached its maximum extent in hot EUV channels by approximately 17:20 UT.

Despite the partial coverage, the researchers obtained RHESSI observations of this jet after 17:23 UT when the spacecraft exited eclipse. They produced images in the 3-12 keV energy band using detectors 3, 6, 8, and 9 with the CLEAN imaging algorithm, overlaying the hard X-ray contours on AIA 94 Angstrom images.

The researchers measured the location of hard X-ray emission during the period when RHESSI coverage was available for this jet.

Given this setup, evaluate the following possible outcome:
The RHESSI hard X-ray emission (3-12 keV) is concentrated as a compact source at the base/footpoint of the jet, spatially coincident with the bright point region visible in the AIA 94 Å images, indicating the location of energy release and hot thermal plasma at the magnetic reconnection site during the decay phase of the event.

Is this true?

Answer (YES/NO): NO